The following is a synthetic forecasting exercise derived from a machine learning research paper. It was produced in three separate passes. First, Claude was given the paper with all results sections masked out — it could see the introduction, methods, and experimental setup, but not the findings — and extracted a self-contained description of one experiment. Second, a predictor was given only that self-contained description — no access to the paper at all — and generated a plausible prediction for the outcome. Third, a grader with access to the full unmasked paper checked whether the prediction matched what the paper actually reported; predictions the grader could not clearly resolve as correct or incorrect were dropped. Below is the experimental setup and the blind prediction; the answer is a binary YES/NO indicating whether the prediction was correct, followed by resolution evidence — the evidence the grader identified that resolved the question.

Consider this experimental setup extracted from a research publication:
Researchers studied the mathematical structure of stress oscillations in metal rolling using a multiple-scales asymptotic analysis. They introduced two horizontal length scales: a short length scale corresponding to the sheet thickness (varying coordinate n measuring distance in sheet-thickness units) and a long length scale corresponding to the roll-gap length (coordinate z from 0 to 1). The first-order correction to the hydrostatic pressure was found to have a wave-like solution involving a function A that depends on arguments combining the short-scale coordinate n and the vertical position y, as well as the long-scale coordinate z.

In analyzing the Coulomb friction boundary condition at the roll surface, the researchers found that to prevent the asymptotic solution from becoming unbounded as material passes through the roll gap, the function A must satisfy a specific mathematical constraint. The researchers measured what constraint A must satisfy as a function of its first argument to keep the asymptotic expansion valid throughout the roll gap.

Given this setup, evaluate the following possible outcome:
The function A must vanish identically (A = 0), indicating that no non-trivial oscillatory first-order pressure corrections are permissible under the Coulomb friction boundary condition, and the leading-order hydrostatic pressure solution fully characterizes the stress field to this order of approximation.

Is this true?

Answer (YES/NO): NO